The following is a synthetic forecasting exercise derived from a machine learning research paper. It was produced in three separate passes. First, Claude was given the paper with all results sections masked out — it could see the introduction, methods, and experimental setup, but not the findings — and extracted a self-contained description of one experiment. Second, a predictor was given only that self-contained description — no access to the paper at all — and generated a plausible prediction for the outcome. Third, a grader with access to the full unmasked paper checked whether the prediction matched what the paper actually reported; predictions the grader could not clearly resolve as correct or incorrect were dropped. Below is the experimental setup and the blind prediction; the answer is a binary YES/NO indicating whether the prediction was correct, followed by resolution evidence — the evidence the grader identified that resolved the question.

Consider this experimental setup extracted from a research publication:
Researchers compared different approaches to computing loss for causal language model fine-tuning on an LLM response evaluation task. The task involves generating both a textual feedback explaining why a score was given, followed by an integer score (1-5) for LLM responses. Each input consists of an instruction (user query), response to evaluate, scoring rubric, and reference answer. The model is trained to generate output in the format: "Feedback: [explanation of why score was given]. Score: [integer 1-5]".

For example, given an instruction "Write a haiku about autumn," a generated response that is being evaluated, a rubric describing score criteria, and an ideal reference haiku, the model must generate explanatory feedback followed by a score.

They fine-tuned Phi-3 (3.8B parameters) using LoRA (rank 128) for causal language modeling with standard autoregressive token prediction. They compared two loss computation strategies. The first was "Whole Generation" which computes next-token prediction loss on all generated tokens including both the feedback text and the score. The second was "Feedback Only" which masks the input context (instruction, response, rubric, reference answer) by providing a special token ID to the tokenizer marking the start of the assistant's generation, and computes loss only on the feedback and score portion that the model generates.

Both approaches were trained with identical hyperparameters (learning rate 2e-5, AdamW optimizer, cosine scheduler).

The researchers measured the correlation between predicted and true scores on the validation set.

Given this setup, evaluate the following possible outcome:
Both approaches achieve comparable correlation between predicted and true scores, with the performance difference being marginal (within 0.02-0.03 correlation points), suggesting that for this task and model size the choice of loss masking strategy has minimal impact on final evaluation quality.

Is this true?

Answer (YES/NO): NO